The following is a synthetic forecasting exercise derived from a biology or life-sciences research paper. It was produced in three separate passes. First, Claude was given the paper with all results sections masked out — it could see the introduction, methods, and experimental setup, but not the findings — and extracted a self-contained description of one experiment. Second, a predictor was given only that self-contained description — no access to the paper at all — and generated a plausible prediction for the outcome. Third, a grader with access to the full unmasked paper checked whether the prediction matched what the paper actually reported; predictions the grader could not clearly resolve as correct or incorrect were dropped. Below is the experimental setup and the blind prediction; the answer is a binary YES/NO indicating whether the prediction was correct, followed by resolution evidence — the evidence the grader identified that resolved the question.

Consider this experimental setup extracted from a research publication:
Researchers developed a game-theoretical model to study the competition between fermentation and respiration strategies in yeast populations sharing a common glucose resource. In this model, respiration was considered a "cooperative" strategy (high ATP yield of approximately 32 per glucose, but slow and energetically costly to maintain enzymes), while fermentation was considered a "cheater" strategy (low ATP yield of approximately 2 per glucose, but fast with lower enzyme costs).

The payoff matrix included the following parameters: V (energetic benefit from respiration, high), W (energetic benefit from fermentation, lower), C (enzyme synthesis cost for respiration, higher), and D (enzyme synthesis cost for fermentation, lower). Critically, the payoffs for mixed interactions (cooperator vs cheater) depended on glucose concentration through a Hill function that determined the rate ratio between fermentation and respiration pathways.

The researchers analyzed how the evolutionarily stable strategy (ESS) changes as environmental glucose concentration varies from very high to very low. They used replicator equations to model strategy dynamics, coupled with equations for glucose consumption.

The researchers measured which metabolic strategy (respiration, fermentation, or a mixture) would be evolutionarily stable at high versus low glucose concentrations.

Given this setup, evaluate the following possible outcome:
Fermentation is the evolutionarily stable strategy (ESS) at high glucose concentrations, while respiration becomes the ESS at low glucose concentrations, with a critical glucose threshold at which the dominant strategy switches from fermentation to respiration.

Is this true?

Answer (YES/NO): NO